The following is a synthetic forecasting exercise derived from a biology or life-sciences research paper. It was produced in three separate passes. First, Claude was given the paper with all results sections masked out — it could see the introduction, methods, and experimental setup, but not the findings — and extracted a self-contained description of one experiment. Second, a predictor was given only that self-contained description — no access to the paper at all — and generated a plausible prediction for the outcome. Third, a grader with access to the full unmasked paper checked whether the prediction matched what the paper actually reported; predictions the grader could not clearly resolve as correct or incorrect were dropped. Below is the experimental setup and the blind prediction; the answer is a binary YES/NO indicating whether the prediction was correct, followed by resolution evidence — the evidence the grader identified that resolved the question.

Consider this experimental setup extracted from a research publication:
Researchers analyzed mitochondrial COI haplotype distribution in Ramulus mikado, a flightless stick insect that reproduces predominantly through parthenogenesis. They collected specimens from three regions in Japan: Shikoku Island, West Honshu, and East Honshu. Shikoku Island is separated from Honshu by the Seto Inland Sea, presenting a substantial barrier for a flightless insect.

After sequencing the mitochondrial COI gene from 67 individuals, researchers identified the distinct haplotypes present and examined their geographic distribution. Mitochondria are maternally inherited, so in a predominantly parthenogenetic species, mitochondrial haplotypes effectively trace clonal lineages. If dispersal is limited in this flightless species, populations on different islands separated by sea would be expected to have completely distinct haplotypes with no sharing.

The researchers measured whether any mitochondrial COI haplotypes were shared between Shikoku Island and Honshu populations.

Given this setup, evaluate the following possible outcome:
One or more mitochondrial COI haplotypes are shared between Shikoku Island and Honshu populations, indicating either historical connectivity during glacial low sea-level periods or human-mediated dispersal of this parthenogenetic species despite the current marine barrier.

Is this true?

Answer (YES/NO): NO